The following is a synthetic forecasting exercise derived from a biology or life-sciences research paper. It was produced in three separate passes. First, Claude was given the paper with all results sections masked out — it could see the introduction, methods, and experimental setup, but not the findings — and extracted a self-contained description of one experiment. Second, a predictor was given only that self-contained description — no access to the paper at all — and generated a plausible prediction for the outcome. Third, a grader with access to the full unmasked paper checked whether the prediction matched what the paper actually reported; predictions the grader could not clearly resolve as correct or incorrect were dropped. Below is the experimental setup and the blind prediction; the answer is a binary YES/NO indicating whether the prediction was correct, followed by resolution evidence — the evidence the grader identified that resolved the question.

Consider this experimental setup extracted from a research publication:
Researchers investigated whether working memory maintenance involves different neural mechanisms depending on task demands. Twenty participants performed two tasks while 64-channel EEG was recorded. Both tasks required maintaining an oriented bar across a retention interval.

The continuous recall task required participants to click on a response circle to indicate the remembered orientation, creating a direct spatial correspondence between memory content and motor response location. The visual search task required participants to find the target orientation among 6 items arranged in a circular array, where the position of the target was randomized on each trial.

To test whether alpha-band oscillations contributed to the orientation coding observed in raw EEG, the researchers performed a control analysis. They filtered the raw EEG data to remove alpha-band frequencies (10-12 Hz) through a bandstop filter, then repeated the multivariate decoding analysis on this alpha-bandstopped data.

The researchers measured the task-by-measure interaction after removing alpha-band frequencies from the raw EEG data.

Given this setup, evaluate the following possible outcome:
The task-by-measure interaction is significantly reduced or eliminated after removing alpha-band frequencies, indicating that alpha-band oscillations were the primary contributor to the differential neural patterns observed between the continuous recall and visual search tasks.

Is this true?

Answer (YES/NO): NO